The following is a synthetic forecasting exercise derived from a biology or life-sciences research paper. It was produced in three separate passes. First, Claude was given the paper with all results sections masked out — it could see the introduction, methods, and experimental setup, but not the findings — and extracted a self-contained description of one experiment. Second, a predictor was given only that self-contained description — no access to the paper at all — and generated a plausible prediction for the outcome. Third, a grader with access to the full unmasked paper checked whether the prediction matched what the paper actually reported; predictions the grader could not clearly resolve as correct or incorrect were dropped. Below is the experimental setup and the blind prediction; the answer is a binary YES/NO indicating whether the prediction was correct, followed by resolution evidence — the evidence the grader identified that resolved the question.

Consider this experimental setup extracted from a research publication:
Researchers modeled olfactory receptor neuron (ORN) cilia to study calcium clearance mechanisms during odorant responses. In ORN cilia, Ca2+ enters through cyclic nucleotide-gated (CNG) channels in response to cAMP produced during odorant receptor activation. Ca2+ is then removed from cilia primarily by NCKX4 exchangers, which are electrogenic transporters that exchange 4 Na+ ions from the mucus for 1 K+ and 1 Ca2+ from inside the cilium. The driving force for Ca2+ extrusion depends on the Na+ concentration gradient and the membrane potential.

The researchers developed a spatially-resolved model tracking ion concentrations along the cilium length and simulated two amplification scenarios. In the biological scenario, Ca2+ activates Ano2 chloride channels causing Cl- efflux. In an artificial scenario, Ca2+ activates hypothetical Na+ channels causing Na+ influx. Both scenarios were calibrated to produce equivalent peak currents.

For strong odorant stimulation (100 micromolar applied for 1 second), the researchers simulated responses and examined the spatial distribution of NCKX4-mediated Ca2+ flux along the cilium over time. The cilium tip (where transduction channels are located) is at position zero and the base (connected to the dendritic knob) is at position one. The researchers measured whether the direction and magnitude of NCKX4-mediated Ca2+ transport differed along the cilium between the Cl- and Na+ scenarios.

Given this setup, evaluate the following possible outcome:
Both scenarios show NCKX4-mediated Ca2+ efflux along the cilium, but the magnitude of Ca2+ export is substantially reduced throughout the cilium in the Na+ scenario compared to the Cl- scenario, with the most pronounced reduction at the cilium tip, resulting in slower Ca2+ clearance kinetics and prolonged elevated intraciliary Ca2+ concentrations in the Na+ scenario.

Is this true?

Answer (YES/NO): NO